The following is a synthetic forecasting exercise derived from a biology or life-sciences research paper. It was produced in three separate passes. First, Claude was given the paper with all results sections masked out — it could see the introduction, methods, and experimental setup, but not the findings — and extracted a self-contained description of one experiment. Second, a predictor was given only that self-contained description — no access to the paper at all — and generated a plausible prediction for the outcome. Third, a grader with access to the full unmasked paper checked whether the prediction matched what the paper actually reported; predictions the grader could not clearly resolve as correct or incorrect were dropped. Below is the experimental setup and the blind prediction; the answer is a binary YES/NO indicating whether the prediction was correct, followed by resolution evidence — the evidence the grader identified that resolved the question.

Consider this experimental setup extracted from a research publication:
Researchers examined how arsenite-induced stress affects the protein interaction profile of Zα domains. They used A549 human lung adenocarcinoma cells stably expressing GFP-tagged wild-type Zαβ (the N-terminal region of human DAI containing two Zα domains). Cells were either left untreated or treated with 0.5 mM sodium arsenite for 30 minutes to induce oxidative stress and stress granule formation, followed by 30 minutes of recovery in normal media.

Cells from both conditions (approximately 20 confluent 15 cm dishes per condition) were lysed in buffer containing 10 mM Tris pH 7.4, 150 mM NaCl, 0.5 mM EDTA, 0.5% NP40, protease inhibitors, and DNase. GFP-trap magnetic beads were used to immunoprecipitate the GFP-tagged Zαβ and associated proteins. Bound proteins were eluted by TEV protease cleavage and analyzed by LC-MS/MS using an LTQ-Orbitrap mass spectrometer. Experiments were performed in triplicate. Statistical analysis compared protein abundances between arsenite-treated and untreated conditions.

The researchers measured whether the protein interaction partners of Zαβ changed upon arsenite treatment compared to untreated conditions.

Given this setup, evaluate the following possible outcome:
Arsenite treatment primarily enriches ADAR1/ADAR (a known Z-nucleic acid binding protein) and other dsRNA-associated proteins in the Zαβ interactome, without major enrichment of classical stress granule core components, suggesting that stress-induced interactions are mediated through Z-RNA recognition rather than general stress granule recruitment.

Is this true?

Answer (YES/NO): NO